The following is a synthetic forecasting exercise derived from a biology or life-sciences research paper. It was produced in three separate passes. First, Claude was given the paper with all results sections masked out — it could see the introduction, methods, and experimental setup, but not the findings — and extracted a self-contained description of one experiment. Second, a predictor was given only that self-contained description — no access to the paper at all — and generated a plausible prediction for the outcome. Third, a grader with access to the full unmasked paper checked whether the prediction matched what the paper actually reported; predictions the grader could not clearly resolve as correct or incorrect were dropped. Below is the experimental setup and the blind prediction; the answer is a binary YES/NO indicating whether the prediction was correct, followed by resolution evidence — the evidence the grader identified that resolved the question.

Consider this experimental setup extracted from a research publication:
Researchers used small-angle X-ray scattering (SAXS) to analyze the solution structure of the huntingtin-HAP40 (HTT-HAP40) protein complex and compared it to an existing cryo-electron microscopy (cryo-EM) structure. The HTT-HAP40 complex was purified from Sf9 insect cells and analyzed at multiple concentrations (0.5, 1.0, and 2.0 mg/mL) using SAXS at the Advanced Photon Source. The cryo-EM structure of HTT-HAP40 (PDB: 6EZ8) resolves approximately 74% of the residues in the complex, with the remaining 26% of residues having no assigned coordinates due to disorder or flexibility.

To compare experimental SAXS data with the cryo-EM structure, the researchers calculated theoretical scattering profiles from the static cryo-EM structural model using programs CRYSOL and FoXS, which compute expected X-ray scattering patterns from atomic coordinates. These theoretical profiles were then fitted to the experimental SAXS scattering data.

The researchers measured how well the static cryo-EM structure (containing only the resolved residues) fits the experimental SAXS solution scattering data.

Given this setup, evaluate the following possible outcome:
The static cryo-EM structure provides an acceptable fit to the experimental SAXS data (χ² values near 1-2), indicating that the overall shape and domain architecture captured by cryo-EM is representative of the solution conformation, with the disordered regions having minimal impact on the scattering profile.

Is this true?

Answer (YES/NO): NO